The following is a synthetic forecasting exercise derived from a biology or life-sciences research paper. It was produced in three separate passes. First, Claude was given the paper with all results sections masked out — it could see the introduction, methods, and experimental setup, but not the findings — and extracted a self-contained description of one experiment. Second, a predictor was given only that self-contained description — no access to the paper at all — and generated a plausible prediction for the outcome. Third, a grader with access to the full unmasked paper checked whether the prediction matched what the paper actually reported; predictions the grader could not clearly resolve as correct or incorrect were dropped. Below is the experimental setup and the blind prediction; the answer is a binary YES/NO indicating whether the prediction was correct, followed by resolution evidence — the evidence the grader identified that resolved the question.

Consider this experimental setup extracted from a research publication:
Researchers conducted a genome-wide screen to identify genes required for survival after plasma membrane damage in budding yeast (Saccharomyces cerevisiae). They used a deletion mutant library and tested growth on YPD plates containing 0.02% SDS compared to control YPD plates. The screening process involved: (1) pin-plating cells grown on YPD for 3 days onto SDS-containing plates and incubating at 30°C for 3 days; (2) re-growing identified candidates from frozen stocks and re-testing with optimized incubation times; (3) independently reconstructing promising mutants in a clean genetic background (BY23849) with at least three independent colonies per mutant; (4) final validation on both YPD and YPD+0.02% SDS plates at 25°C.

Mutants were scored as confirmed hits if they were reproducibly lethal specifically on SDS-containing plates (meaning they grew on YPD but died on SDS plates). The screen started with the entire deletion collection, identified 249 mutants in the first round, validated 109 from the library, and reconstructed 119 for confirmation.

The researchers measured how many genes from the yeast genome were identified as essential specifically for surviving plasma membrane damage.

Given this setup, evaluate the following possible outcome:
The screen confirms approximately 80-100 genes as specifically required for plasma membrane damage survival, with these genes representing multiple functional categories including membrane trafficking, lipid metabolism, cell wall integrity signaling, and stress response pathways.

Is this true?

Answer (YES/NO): NO